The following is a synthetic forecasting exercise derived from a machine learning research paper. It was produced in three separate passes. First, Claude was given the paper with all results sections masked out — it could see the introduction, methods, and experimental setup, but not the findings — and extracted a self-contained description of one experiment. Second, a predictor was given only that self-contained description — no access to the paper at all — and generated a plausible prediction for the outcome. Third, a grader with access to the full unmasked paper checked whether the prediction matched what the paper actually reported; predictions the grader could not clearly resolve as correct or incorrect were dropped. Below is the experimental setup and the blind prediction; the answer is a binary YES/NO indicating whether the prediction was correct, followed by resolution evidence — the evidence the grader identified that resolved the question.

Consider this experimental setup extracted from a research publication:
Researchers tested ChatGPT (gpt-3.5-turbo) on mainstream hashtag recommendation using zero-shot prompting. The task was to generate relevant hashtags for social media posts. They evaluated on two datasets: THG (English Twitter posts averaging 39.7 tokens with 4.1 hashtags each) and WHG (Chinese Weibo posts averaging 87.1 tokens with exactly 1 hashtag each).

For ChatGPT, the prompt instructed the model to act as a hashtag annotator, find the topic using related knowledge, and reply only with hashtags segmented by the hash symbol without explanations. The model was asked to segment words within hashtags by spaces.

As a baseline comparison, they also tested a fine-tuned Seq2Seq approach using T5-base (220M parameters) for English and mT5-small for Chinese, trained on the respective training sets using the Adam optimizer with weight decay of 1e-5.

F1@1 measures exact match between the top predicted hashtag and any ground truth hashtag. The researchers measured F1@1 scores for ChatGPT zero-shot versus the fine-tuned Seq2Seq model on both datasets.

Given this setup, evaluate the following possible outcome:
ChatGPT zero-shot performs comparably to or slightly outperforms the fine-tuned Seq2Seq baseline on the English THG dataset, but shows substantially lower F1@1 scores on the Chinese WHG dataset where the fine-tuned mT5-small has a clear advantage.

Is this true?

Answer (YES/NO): NO